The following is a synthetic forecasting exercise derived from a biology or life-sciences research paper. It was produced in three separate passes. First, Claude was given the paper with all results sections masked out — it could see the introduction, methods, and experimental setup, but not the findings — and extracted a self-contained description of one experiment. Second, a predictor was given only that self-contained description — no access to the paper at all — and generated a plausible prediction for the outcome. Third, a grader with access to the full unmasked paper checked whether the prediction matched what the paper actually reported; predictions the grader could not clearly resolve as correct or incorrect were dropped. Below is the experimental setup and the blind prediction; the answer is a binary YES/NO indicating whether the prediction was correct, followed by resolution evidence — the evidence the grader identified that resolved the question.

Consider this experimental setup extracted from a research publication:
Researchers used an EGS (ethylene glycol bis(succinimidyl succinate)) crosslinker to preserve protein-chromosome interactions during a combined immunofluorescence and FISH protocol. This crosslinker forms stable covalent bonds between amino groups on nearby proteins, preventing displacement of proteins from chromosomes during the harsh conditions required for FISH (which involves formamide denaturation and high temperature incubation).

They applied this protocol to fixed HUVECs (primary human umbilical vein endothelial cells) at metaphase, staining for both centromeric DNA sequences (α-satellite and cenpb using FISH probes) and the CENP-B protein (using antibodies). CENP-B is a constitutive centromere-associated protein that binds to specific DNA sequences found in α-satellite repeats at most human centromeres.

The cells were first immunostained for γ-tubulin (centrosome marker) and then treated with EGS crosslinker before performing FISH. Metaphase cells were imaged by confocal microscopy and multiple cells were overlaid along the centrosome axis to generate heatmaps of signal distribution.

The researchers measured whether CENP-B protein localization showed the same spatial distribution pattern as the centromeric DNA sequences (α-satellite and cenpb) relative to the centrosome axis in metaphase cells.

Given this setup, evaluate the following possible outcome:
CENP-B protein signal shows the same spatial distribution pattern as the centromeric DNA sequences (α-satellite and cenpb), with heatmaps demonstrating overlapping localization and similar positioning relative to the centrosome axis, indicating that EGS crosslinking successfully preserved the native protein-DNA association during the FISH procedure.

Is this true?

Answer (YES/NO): YES